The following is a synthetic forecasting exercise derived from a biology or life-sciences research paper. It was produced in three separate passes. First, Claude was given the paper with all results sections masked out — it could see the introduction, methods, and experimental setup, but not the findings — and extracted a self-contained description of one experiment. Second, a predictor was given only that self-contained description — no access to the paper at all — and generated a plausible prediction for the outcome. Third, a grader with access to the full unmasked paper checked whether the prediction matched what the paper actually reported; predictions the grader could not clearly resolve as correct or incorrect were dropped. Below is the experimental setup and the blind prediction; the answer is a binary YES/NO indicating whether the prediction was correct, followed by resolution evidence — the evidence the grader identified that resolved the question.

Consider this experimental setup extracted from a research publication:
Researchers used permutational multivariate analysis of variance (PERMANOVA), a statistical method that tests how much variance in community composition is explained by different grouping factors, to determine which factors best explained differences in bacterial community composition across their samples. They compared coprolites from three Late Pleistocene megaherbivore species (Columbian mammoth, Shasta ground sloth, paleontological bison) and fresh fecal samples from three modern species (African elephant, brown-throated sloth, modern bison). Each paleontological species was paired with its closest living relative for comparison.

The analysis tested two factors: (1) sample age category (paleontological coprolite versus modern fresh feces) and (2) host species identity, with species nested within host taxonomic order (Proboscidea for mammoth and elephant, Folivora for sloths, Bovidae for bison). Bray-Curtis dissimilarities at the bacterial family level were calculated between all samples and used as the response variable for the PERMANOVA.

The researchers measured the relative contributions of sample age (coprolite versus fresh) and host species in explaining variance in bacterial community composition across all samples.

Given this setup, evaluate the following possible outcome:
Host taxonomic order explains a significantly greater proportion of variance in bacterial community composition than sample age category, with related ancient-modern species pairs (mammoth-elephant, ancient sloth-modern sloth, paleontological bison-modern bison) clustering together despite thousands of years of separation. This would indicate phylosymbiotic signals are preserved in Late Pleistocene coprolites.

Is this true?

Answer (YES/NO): NO